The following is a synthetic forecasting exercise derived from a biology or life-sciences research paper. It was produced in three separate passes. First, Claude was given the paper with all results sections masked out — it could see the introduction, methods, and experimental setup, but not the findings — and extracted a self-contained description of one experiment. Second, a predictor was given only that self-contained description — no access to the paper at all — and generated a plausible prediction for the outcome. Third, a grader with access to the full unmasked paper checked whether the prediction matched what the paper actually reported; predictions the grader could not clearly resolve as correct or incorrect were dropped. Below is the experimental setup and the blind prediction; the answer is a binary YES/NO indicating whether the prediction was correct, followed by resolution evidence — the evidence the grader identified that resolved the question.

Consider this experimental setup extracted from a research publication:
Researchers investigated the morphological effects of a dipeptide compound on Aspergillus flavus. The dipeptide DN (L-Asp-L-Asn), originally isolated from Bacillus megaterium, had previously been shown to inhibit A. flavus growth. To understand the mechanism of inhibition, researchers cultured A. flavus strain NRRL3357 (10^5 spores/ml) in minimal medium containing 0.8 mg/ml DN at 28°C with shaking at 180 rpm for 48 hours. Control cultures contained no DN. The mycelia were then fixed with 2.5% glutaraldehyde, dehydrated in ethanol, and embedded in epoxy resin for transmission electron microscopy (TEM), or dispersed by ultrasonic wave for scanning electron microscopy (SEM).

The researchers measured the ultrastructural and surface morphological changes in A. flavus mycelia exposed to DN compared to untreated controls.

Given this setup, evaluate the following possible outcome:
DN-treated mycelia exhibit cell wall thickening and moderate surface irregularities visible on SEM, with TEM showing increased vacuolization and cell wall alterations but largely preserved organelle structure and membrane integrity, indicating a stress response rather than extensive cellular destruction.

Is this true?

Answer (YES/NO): NO